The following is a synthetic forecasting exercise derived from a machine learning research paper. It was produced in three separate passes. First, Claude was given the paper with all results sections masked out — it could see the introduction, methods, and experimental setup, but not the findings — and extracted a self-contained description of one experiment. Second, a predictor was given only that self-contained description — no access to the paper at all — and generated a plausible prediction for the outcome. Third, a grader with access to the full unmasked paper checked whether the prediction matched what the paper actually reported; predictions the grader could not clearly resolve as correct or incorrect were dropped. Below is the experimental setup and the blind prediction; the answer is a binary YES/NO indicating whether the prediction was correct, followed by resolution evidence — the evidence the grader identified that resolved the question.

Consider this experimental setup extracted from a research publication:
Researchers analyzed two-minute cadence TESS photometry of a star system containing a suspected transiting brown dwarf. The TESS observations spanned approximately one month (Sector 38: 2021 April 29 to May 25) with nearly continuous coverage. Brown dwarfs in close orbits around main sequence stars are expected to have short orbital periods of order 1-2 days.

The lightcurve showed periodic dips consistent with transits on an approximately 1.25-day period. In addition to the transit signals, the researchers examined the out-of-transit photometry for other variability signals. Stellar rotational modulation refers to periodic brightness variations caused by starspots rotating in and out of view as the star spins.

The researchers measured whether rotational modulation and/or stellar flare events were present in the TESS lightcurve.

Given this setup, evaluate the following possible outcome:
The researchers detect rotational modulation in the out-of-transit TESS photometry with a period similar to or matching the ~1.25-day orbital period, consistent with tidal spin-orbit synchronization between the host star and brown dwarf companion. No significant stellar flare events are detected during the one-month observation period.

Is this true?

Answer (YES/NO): NO